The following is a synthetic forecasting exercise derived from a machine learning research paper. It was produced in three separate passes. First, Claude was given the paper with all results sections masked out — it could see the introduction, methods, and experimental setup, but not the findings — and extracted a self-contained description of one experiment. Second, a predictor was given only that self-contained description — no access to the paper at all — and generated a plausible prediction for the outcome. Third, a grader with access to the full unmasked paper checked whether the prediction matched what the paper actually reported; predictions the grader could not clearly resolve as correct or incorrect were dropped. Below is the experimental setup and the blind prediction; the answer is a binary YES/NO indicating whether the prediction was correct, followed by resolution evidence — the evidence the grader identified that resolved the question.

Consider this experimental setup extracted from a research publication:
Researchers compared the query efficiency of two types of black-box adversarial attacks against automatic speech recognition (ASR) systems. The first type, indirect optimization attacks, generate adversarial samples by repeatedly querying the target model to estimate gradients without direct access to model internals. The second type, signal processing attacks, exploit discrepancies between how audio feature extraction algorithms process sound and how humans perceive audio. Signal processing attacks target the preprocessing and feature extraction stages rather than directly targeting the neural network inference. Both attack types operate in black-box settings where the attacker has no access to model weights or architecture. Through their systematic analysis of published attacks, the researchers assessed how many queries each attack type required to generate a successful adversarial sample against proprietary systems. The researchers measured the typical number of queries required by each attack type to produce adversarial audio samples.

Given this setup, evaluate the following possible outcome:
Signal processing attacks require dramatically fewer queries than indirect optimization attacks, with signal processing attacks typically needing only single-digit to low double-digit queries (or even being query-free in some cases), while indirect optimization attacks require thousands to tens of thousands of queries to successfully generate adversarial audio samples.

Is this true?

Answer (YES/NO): NO